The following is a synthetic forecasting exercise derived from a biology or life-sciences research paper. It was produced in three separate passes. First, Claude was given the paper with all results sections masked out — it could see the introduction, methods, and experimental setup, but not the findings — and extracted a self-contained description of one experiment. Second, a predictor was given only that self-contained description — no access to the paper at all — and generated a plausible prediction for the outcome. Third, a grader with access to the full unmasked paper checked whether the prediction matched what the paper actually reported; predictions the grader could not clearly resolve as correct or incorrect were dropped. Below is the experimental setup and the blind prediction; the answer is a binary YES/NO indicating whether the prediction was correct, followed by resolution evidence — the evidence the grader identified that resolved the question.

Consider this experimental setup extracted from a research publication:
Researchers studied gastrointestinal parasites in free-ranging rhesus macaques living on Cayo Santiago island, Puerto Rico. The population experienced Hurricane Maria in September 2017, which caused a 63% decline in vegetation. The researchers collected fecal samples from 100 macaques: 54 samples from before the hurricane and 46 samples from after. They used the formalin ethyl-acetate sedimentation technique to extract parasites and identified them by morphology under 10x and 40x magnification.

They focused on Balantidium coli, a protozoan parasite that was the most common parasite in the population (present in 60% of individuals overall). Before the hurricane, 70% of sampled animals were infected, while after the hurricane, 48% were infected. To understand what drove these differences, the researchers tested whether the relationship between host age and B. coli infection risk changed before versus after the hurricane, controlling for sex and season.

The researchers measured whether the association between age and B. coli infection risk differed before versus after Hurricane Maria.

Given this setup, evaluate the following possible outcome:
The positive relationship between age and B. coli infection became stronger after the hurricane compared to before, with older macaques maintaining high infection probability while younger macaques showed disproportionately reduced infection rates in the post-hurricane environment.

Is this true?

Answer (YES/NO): NO